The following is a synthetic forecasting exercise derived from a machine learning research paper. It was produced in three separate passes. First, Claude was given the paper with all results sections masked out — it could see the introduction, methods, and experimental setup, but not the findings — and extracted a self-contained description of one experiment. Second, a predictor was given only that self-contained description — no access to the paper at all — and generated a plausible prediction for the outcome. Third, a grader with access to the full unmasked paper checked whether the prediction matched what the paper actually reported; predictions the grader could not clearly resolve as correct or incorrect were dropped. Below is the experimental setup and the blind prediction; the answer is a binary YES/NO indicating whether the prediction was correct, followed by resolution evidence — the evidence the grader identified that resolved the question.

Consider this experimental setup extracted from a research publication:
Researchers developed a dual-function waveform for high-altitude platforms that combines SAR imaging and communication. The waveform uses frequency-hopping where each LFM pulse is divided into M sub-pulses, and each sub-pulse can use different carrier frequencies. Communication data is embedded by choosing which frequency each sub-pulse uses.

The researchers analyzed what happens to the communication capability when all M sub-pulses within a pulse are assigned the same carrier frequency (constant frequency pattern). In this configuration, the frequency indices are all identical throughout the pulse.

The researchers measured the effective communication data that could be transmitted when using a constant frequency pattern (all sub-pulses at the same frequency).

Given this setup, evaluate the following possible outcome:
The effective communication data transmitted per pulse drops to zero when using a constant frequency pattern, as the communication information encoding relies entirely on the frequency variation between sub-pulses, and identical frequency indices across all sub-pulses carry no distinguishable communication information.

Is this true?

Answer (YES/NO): YES